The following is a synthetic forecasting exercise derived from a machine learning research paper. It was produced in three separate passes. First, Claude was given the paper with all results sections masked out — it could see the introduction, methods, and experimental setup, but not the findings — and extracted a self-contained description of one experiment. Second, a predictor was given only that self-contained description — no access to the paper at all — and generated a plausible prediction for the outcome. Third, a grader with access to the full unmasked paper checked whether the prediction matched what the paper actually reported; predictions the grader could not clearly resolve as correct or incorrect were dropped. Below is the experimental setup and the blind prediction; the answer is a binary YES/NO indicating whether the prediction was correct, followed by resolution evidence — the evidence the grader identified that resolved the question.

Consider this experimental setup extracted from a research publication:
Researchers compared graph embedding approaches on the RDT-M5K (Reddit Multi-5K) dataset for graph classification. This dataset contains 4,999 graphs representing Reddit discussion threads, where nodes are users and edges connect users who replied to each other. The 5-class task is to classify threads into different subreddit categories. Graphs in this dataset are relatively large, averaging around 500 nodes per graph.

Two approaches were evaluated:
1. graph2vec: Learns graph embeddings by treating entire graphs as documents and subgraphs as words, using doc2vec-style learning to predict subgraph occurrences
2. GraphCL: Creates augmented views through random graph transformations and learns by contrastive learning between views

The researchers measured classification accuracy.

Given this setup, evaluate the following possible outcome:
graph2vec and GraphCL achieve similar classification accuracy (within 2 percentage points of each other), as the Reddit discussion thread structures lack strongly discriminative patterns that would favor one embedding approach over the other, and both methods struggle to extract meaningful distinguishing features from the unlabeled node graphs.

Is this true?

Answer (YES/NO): NO